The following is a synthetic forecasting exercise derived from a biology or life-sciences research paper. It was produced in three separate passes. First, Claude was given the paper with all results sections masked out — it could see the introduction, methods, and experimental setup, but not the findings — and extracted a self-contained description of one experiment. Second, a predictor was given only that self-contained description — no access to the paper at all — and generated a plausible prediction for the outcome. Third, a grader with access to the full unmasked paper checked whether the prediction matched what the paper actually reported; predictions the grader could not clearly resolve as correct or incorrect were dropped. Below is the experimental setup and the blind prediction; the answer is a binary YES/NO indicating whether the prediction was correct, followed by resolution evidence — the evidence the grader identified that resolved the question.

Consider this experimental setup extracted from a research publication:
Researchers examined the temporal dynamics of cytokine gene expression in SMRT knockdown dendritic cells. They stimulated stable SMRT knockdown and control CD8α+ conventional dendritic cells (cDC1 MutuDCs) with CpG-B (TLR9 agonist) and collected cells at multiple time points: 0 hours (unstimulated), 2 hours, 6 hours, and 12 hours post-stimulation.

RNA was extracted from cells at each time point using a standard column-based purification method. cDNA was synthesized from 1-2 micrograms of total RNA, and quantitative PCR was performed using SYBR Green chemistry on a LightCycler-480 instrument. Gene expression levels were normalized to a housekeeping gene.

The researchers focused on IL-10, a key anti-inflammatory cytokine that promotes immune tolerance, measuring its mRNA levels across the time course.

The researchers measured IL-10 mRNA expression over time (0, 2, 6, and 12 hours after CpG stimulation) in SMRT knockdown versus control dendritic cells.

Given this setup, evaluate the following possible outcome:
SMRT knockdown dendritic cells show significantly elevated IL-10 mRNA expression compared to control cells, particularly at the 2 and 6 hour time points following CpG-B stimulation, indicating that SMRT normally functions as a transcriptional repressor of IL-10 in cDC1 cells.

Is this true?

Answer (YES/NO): NO